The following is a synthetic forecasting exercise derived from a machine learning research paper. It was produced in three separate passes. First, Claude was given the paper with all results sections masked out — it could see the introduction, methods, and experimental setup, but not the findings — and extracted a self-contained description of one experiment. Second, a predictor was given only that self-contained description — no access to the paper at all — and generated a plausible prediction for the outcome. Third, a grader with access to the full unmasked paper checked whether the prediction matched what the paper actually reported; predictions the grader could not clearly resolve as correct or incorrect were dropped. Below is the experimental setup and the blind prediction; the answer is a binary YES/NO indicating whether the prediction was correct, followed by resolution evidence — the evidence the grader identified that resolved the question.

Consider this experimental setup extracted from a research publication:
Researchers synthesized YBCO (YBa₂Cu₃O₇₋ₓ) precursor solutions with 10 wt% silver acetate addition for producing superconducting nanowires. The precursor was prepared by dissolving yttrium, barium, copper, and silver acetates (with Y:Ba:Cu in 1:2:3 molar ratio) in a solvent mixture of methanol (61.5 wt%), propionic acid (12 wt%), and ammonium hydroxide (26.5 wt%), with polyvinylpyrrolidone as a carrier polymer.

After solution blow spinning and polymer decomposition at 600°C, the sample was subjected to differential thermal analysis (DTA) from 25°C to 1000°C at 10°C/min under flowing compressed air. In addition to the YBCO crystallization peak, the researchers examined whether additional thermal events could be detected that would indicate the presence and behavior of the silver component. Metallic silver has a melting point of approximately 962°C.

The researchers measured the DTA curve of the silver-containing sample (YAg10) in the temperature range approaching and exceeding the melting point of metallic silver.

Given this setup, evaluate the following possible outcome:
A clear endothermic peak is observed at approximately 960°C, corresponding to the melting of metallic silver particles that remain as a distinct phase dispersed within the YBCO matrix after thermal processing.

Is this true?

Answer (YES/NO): YES